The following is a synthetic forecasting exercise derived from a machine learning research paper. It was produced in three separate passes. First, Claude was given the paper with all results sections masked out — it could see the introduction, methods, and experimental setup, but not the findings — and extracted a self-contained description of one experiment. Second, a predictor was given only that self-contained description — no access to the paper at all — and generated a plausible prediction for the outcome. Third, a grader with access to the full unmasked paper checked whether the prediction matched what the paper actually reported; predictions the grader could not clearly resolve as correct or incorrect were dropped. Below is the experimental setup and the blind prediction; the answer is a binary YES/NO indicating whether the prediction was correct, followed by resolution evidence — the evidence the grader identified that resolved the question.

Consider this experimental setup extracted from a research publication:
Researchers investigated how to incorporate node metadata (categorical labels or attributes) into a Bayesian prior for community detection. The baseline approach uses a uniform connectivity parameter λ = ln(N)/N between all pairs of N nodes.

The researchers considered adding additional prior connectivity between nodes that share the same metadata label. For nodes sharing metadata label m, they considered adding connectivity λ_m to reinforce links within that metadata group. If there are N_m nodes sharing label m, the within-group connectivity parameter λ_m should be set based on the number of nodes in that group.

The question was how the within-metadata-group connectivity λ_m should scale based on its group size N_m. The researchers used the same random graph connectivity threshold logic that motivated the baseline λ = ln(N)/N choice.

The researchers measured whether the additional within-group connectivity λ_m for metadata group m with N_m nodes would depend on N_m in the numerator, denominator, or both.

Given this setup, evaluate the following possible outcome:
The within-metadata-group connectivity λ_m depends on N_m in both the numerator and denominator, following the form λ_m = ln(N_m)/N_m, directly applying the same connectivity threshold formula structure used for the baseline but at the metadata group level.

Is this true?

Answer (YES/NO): YES